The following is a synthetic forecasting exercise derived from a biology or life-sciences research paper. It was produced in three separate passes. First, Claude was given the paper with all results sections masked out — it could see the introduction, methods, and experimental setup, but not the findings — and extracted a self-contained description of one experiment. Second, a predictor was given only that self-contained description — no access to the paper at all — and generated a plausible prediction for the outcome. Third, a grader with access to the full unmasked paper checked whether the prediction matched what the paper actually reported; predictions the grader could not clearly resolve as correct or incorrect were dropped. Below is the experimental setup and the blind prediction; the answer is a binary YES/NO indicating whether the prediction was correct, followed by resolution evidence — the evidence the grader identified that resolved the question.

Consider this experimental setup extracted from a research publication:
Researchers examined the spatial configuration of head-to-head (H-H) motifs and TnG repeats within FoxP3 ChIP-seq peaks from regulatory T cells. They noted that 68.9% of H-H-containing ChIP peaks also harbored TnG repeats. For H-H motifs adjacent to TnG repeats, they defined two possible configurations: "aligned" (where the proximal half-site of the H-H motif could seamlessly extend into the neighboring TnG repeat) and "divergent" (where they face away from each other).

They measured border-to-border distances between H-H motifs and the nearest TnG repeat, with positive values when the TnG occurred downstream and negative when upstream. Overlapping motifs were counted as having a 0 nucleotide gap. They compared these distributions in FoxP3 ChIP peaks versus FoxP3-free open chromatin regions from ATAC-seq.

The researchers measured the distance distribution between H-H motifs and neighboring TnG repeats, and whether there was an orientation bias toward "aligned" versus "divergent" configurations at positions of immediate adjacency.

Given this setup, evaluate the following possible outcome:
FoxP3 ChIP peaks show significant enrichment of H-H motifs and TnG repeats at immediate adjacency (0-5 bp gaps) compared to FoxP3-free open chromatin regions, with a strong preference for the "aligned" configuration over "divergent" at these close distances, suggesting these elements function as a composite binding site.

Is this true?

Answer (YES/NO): YES